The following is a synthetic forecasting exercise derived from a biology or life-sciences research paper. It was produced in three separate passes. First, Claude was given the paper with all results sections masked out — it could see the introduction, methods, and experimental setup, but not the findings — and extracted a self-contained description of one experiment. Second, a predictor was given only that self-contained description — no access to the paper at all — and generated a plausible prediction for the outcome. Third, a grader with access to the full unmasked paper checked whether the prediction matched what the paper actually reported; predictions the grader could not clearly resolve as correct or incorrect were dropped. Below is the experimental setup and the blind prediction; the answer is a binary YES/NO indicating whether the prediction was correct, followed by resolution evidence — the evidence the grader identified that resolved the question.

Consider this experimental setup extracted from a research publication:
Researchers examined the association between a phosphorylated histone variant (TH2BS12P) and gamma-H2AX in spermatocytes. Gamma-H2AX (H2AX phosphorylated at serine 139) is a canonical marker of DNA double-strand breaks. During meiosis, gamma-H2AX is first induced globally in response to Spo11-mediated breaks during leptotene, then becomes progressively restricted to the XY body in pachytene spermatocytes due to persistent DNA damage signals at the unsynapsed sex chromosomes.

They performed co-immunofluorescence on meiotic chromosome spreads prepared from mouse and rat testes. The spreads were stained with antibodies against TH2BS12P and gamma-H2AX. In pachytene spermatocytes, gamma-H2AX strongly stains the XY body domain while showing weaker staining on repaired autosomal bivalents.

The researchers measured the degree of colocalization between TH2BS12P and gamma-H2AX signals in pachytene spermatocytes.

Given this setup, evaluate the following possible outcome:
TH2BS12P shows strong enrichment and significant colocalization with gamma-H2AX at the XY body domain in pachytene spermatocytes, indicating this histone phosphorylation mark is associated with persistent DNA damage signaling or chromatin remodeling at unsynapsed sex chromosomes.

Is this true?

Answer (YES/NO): YES